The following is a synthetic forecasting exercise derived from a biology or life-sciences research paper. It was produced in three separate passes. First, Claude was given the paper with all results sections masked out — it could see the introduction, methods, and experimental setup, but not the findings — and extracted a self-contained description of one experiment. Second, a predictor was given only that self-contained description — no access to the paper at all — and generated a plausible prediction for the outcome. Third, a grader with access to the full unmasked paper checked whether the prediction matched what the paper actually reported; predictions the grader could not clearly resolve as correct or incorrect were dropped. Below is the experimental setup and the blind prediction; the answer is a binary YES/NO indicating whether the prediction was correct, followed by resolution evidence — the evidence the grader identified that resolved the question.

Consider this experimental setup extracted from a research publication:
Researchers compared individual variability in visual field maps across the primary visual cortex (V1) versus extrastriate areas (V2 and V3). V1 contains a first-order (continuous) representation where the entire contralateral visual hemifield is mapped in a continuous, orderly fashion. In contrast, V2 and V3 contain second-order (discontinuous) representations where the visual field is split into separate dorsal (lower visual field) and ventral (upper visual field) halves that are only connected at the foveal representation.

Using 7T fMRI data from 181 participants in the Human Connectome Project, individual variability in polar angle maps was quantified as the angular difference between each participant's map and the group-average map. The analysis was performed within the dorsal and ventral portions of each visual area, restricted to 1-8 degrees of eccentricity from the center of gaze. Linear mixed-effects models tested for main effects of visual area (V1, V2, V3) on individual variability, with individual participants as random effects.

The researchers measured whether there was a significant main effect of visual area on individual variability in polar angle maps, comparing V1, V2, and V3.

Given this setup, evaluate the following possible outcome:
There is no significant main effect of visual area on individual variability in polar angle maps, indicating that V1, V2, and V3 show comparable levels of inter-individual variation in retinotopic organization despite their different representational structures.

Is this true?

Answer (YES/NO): NO